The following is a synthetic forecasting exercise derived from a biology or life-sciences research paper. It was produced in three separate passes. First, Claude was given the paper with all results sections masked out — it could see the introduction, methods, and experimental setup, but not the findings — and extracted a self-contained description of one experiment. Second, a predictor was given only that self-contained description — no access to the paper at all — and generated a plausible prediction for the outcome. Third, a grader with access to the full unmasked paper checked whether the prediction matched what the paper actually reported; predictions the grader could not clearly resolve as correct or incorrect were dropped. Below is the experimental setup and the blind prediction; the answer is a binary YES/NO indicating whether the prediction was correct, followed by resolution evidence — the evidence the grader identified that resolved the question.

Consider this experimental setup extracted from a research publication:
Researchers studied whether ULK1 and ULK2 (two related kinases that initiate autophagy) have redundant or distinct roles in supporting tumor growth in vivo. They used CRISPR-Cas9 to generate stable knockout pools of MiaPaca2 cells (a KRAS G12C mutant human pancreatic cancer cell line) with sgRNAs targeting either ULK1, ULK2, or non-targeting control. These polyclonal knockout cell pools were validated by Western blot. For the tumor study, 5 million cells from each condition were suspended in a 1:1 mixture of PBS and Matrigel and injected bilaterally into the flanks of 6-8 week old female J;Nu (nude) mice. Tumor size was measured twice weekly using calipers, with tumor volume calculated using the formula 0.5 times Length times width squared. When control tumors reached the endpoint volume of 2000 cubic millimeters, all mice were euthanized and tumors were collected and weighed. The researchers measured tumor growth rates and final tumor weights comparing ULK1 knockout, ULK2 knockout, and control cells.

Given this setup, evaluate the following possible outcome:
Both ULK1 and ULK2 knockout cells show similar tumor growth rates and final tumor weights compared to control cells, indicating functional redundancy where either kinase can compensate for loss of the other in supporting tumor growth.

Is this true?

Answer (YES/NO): NO